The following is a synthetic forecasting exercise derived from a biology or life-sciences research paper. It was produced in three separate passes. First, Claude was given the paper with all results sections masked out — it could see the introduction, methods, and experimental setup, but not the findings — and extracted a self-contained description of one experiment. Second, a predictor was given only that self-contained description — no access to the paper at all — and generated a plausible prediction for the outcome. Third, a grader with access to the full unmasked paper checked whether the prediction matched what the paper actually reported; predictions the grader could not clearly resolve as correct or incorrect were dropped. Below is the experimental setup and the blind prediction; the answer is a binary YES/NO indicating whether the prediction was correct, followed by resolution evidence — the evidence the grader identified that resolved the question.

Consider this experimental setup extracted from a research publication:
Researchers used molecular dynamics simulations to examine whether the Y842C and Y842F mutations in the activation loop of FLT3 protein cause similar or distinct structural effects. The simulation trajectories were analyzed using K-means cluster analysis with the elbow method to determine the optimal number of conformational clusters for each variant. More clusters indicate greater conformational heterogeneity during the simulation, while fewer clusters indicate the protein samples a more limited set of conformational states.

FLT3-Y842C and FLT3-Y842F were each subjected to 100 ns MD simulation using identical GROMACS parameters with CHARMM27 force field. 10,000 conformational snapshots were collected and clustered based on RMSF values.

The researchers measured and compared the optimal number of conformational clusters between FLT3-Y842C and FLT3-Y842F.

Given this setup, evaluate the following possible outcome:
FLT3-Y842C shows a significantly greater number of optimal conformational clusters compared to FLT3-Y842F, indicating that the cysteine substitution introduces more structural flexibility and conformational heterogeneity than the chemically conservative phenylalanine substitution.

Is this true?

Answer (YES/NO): NO